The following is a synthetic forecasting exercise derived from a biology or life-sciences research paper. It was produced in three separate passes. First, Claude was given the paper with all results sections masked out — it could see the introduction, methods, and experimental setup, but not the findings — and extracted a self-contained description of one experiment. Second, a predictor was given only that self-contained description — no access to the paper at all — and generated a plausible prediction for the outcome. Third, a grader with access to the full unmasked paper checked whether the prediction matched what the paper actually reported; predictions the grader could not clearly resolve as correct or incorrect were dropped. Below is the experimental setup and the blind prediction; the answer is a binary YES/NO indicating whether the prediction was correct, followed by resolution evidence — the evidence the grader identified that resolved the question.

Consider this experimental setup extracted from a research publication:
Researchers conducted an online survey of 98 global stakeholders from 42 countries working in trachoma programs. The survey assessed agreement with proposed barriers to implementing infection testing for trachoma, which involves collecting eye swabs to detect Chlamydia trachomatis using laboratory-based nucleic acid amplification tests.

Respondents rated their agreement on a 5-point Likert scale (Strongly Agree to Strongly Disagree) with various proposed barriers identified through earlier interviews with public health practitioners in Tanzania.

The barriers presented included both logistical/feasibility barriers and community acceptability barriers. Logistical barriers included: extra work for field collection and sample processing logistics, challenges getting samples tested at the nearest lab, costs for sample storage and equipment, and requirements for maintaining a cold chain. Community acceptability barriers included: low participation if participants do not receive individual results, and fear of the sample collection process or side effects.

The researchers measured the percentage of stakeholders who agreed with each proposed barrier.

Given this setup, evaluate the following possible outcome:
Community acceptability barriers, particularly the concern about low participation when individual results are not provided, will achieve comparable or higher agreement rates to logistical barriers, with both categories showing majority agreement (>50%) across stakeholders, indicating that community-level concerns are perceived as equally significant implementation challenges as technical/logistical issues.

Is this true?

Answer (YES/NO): NO